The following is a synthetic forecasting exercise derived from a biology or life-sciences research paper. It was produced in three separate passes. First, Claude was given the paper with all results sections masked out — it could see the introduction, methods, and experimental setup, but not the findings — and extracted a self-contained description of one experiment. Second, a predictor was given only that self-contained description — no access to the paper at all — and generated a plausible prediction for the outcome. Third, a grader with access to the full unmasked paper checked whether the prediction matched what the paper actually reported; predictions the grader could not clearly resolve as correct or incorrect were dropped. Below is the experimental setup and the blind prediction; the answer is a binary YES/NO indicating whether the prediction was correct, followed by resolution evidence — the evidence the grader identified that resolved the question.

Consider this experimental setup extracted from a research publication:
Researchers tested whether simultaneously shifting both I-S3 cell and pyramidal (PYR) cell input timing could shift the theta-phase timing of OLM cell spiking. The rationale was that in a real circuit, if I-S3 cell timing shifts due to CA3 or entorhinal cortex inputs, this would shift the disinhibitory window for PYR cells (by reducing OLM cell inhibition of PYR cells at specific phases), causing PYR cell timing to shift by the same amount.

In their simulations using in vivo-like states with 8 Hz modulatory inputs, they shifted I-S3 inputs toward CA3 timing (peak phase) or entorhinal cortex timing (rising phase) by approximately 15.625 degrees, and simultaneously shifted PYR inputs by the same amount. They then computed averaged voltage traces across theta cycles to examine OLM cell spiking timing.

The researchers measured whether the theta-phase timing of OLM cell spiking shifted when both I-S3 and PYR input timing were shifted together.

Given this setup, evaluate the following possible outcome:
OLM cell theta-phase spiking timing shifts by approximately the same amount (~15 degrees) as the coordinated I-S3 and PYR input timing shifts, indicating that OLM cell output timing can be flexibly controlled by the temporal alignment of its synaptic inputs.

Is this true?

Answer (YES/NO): YES